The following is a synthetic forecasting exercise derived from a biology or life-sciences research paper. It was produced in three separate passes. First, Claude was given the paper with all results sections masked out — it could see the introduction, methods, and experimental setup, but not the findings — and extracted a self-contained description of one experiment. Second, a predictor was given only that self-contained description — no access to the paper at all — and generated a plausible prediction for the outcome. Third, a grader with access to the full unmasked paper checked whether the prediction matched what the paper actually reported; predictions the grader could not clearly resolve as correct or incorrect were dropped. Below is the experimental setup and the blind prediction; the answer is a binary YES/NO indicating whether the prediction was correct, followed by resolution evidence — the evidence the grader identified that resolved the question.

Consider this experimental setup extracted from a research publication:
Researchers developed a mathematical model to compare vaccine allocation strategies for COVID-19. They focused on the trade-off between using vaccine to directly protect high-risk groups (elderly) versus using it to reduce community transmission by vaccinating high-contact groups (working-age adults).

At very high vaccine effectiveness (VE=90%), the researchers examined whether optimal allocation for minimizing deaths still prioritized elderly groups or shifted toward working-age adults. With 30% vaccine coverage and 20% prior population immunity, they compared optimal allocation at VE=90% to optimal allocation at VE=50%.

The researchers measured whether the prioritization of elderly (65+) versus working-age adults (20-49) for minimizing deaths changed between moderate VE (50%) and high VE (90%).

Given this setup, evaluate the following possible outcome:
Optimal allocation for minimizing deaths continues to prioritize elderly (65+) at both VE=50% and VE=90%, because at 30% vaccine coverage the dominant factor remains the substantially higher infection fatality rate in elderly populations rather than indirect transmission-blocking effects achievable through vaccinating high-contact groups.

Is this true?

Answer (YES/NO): YES